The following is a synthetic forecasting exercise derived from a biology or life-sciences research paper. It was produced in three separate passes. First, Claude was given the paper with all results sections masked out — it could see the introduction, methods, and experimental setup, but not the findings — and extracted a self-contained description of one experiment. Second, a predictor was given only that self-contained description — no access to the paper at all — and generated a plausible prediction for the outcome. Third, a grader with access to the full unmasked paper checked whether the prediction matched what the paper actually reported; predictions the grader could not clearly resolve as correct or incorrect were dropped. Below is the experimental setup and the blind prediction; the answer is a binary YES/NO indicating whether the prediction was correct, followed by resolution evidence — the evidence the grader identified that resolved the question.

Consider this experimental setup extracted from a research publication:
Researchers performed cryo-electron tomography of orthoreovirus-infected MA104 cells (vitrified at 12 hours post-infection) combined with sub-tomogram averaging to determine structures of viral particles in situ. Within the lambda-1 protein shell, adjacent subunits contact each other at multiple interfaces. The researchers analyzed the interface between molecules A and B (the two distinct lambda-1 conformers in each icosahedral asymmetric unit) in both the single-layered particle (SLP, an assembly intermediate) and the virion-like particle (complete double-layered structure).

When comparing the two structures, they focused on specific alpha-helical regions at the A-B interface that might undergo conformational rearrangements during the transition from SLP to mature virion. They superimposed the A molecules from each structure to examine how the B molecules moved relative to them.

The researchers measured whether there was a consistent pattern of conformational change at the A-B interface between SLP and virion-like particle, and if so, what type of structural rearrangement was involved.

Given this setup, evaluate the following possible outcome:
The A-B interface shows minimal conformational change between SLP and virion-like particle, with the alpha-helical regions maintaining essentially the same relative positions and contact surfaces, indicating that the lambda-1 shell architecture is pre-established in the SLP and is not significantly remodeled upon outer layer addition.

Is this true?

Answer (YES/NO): NO